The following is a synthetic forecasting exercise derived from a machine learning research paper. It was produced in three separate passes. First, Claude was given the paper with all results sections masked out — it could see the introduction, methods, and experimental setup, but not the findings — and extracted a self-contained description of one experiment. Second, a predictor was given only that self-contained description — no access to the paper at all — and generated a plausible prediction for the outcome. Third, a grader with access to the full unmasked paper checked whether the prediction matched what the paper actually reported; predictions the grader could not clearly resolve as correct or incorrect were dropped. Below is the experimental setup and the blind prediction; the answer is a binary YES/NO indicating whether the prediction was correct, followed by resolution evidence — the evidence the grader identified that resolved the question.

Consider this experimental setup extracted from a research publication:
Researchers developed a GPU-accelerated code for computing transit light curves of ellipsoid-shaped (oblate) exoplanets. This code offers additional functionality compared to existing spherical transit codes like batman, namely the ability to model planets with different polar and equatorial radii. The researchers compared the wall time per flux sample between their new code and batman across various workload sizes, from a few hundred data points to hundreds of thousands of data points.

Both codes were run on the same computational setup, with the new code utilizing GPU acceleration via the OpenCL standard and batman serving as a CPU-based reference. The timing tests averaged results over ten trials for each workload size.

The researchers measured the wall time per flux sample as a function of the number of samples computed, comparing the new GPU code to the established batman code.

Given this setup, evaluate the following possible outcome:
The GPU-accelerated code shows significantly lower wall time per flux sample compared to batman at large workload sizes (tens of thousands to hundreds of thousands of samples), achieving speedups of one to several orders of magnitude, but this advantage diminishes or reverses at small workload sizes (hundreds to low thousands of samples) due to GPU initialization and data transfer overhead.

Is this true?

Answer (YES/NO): NO